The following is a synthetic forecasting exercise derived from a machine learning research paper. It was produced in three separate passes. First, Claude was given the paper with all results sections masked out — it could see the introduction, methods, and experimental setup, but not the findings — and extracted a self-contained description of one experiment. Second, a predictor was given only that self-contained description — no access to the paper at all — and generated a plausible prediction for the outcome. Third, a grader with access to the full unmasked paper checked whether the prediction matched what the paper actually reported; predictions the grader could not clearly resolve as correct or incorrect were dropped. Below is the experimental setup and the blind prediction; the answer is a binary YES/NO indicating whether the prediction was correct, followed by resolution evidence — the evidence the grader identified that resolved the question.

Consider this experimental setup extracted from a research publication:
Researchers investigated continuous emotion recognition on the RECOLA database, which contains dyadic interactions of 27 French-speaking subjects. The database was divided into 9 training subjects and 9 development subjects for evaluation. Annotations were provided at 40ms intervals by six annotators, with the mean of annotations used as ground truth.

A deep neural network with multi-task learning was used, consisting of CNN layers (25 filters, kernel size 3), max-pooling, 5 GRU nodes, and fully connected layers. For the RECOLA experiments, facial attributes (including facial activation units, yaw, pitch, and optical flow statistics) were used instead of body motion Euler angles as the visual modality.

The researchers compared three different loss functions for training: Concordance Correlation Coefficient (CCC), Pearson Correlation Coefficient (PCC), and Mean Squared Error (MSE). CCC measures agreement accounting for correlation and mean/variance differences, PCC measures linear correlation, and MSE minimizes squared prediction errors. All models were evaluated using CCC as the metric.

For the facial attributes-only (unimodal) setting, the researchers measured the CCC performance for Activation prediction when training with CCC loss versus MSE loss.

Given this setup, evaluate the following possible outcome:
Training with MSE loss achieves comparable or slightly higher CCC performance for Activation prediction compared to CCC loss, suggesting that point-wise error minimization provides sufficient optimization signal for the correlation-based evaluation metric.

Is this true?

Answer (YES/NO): NO